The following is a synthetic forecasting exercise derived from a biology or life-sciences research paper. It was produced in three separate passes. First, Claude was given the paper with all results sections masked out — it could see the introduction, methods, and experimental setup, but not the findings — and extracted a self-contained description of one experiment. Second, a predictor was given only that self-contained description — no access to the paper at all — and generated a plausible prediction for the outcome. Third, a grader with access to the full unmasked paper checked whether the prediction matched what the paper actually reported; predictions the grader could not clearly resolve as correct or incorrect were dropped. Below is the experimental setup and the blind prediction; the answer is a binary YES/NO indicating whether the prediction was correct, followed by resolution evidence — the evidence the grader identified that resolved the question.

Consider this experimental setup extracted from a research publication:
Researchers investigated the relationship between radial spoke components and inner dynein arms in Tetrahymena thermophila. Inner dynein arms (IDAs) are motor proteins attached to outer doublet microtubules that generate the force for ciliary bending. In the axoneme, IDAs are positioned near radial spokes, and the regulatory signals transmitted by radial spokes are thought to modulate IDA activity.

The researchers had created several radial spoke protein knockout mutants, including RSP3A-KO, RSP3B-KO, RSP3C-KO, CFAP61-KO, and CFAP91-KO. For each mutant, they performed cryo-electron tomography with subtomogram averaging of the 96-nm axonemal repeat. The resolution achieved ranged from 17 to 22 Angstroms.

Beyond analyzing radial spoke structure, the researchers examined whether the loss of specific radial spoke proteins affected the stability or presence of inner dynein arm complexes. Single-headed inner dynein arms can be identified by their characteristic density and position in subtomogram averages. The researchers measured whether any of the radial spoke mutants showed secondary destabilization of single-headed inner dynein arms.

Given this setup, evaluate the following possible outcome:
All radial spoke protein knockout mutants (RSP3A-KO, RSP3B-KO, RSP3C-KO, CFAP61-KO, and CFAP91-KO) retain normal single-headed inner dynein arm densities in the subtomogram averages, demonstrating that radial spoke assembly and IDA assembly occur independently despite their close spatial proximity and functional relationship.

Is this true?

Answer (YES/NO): NO